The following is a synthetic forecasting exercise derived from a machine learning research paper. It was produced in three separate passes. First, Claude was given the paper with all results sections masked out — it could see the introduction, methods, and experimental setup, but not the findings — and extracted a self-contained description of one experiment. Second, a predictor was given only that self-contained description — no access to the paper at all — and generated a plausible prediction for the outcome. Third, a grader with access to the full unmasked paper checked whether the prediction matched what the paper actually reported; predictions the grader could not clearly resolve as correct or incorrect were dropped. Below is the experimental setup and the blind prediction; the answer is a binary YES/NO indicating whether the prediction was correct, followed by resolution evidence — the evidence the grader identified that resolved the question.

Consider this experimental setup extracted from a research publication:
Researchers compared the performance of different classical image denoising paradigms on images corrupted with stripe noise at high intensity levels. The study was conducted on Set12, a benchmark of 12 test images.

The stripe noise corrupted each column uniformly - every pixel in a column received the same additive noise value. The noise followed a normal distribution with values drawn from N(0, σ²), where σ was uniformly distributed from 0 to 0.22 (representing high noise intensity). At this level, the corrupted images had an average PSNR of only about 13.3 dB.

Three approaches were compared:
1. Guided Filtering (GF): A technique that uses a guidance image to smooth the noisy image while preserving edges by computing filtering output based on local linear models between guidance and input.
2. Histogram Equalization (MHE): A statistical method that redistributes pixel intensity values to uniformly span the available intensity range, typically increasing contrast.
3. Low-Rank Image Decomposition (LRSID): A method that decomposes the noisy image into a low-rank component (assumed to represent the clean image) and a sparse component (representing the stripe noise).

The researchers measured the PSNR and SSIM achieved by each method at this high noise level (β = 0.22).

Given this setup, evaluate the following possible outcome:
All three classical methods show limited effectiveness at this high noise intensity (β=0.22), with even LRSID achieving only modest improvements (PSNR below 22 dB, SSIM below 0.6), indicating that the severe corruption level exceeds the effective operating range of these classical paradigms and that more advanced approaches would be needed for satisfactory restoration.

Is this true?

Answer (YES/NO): NO